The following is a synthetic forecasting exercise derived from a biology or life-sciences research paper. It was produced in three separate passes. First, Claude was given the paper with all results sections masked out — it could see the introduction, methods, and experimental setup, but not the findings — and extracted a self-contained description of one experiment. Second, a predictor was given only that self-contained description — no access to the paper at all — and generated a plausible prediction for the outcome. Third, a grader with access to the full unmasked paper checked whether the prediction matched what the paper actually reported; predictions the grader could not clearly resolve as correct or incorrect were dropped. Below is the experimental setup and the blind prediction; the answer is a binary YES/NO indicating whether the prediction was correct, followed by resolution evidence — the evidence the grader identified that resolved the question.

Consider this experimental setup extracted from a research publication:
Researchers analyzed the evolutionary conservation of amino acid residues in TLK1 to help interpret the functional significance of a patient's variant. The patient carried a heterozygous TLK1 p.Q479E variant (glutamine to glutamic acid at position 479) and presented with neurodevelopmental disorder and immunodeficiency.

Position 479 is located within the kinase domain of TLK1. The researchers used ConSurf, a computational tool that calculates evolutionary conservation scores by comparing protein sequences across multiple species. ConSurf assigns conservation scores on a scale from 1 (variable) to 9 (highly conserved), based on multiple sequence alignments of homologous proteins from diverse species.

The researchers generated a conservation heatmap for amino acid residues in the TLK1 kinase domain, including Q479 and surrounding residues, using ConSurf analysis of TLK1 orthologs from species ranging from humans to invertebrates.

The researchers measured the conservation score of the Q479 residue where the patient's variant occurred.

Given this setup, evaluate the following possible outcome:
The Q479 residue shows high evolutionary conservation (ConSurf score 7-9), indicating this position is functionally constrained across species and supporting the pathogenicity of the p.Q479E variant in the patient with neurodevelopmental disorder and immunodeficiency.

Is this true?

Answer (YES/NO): YES